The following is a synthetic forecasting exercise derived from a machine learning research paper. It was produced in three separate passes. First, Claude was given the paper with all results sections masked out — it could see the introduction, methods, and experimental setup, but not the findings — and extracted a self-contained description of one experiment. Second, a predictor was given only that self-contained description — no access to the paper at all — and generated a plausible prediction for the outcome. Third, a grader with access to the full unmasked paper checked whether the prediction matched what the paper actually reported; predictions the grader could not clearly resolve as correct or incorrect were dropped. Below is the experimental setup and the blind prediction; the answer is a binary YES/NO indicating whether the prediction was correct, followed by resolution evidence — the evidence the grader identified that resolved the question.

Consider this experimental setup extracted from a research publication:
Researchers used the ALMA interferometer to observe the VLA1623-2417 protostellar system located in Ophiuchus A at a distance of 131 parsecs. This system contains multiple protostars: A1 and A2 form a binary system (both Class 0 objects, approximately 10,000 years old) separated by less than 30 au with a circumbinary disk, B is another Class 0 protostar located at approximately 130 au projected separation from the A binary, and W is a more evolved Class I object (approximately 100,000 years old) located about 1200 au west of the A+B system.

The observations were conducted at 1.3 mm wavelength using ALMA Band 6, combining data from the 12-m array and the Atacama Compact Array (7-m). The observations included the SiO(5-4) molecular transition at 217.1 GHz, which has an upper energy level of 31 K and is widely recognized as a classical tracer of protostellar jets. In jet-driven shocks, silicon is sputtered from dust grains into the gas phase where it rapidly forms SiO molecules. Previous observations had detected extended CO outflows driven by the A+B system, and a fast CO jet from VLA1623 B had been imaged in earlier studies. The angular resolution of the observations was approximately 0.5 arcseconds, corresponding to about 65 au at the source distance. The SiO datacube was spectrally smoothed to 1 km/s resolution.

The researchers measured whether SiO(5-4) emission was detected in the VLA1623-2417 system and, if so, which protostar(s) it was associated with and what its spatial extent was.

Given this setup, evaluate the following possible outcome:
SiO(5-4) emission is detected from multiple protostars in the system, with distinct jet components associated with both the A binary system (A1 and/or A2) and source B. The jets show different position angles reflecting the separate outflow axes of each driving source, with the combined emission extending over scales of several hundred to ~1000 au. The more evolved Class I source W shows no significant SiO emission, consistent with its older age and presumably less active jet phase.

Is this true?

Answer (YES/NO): NO